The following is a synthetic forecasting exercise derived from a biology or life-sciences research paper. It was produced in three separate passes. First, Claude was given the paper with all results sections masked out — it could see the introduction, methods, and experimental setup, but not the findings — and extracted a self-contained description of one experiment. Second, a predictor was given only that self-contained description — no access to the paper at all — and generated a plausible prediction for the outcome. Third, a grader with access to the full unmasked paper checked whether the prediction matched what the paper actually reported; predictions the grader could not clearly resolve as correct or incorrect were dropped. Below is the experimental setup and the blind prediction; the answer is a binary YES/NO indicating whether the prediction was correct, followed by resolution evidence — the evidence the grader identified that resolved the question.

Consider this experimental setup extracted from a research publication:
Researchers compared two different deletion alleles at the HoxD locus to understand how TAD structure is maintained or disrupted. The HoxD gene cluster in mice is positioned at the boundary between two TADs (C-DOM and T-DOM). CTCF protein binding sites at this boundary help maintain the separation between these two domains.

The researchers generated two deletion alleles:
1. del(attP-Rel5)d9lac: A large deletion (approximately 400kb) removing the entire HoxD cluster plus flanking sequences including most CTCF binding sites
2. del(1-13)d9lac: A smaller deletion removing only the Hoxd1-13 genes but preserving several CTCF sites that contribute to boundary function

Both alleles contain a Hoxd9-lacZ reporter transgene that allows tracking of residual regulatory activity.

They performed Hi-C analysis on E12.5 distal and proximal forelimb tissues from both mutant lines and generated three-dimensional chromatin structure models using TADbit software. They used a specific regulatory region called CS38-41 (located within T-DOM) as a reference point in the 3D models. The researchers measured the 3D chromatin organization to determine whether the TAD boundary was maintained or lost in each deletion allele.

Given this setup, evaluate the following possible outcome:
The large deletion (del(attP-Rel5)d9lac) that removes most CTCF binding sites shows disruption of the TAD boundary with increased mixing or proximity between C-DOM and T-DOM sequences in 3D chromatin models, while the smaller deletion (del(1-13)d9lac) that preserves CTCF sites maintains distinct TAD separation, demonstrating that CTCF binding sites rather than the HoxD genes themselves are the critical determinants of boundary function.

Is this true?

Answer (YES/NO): YES